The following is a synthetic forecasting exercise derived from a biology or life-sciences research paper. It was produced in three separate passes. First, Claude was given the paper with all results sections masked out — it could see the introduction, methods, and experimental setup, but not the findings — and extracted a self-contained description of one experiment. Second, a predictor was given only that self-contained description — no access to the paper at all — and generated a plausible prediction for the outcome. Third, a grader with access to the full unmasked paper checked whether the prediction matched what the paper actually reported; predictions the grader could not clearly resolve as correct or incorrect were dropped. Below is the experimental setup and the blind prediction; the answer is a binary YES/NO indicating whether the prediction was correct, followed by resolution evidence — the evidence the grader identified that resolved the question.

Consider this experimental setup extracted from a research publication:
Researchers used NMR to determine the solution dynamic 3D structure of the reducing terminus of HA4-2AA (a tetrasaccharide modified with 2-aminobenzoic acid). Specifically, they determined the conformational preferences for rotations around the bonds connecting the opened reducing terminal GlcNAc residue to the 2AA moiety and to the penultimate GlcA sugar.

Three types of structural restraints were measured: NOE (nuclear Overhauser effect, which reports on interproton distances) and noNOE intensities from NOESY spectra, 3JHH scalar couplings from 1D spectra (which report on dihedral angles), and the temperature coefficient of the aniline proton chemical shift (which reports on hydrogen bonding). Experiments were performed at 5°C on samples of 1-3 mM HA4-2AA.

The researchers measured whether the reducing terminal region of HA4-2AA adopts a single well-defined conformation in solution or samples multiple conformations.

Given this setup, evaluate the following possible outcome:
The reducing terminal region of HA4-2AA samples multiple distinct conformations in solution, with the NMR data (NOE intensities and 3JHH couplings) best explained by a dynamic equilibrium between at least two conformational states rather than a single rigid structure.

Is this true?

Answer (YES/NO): YES